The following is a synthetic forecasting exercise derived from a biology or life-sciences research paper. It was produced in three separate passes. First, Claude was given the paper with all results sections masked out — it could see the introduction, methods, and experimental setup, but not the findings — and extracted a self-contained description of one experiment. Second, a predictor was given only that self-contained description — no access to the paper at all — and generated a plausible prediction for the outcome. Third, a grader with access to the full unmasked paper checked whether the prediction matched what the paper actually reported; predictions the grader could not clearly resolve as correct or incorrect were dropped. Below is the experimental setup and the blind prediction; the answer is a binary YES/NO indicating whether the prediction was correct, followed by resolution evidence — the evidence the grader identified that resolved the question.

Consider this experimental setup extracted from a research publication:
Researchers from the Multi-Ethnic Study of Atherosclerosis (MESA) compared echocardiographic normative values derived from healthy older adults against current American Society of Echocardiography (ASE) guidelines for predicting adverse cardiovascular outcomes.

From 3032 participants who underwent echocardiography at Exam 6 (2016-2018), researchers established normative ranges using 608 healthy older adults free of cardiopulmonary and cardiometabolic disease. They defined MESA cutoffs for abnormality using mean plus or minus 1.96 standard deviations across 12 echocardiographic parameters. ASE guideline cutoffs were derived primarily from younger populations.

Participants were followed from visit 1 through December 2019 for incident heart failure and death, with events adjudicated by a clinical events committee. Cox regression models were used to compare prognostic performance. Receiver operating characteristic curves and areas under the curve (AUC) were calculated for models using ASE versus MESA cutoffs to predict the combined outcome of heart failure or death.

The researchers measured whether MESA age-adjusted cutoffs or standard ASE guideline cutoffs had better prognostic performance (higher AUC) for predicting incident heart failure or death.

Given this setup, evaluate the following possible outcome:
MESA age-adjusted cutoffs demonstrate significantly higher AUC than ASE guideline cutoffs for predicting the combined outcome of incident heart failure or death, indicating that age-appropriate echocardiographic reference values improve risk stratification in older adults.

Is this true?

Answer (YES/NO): NO